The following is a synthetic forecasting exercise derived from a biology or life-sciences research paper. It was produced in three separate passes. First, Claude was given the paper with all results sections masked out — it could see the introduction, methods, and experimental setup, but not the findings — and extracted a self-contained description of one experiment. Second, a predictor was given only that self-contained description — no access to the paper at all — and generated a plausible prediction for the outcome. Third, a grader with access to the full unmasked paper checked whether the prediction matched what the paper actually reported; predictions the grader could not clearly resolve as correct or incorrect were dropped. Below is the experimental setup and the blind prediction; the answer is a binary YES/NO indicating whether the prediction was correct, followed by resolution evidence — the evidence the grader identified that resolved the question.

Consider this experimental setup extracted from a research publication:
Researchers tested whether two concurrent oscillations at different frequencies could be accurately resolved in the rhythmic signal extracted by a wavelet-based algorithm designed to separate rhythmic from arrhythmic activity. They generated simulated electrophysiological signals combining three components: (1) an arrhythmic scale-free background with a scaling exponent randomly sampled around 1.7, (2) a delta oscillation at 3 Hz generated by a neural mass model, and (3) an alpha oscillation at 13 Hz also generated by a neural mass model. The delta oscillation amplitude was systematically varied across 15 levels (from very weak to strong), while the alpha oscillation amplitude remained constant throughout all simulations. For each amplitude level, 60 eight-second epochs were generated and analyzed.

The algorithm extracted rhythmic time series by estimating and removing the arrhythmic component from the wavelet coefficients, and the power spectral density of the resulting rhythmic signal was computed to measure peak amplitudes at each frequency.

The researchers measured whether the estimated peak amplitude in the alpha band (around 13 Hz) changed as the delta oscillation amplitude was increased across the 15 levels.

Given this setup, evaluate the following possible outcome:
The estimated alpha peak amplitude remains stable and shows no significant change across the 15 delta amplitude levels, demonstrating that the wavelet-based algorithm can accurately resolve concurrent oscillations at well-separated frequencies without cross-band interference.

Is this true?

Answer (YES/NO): YES